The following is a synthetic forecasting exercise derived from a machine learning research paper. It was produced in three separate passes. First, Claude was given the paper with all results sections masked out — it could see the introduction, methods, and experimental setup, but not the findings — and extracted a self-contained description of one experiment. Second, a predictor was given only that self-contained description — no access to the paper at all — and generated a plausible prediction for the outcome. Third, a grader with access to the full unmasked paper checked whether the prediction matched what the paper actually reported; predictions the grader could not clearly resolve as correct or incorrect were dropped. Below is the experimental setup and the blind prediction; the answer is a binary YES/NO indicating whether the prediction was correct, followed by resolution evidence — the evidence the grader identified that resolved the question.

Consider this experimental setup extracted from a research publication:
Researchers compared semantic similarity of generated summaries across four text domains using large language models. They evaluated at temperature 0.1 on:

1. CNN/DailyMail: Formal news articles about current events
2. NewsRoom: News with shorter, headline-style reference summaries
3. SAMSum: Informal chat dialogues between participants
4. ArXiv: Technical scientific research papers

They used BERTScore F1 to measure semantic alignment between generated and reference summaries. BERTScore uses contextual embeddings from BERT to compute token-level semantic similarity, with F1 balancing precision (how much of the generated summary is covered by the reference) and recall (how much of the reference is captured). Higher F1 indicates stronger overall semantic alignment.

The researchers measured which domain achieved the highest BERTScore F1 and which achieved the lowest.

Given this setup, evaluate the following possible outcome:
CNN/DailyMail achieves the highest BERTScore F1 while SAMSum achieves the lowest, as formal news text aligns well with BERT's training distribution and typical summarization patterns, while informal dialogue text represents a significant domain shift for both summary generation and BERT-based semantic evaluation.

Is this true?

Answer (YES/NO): NO